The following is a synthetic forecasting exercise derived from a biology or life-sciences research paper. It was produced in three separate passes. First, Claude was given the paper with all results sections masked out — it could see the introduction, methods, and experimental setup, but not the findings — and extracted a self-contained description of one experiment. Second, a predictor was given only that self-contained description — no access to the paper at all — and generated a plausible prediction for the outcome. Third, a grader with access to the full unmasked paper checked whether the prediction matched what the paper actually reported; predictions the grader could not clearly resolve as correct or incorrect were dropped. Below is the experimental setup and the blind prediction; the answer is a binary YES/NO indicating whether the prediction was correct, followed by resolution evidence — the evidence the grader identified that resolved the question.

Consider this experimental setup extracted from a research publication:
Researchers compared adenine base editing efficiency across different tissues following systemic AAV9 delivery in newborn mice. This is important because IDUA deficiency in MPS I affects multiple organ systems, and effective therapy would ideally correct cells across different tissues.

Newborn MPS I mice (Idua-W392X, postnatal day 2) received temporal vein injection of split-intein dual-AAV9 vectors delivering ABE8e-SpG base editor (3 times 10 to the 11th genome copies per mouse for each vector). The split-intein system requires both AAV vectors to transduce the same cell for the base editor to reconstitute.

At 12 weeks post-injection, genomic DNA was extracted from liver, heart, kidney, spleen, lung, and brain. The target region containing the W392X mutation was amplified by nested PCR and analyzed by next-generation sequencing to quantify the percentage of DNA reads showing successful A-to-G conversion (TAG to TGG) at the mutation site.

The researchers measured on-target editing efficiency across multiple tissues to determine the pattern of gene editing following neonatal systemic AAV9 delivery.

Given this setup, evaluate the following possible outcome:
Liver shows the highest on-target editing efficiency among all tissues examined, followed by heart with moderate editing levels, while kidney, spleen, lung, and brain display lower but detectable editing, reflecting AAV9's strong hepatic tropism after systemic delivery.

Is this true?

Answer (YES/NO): YES